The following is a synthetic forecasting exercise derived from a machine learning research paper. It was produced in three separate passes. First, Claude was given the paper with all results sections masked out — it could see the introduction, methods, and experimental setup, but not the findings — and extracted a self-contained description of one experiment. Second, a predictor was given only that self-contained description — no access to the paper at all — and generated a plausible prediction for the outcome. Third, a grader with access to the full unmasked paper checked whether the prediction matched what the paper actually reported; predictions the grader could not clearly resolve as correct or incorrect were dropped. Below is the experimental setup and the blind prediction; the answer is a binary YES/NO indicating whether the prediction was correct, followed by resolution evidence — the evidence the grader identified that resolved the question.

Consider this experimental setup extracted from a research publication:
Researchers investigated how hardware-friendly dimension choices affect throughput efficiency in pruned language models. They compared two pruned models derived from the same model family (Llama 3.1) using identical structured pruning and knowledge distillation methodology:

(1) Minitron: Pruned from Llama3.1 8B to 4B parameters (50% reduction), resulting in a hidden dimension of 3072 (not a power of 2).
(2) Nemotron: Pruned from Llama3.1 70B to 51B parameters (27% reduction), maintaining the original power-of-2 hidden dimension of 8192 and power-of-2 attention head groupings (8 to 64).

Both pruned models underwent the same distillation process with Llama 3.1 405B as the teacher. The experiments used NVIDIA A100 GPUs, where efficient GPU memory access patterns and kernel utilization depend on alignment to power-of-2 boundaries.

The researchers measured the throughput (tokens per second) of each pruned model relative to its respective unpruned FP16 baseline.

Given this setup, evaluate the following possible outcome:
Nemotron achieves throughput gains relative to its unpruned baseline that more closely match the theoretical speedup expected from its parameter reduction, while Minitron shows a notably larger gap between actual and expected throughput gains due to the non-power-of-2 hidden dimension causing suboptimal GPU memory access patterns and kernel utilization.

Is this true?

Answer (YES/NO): YES